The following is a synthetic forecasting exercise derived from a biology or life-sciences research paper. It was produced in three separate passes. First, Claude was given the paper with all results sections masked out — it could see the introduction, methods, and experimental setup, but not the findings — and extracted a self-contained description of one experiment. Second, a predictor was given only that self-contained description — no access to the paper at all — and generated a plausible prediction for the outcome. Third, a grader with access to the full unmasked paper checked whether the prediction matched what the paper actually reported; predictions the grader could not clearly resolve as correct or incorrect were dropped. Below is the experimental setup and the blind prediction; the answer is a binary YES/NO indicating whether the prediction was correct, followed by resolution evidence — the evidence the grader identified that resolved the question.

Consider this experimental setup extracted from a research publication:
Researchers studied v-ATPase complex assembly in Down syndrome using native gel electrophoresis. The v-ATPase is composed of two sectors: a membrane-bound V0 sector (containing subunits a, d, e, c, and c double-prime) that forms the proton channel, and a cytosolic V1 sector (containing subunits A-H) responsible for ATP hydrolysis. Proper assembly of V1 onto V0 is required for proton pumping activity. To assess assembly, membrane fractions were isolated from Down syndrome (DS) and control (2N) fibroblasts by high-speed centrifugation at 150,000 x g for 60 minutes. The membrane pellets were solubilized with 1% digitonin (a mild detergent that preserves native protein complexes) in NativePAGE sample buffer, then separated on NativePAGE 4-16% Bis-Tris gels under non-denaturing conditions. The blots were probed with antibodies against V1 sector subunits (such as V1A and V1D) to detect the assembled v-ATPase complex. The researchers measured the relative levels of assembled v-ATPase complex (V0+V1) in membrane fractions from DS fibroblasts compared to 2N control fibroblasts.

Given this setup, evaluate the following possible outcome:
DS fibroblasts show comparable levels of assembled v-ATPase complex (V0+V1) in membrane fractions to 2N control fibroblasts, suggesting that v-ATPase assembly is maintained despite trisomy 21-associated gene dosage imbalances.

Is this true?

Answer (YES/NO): NO